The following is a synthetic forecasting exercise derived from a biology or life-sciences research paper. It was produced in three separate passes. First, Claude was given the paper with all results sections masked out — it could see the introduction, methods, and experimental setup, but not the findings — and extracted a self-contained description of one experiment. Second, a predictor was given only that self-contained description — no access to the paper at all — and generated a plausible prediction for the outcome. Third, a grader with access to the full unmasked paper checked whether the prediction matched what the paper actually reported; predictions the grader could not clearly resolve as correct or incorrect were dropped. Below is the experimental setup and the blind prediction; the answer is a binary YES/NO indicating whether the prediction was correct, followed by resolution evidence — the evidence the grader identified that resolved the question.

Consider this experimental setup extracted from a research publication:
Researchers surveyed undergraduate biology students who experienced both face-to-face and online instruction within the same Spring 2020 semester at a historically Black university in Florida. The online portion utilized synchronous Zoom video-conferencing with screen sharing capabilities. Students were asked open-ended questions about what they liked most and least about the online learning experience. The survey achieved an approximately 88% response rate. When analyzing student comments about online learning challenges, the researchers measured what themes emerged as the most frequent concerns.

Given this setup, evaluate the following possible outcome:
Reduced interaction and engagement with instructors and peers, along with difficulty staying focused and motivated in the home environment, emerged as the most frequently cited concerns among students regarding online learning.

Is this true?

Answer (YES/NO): NO